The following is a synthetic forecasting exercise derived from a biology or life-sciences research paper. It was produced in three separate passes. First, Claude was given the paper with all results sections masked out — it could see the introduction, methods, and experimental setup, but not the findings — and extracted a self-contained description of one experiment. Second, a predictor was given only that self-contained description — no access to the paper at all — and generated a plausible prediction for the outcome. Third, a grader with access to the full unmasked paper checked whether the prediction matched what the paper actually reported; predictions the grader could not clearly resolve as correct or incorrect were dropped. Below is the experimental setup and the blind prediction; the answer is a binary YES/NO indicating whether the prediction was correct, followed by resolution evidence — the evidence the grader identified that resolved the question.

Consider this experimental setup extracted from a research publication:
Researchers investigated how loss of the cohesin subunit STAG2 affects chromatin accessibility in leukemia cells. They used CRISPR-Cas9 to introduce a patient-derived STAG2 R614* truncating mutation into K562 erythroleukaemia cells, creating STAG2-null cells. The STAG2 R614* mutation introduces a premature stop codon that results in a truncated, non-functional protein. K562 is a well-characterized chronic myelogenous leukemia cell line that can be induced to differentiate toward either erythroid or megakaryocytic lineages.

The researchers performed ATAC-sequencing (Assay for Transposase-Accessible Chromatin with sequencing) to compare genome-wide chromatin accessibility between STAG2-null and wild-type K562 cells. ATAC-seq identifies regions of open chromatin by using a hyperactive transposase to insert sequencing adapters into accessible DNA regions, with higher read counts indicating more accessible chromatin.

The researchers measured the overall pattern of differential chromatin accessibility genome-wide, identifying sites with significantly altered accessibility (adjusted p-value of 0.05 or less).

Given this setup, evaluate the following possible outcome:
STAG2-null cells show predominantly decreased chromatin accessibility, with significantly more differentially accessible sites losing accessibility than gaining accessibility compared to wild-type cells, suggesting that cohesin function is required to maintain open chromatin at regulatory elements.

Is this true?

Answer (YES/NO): NO